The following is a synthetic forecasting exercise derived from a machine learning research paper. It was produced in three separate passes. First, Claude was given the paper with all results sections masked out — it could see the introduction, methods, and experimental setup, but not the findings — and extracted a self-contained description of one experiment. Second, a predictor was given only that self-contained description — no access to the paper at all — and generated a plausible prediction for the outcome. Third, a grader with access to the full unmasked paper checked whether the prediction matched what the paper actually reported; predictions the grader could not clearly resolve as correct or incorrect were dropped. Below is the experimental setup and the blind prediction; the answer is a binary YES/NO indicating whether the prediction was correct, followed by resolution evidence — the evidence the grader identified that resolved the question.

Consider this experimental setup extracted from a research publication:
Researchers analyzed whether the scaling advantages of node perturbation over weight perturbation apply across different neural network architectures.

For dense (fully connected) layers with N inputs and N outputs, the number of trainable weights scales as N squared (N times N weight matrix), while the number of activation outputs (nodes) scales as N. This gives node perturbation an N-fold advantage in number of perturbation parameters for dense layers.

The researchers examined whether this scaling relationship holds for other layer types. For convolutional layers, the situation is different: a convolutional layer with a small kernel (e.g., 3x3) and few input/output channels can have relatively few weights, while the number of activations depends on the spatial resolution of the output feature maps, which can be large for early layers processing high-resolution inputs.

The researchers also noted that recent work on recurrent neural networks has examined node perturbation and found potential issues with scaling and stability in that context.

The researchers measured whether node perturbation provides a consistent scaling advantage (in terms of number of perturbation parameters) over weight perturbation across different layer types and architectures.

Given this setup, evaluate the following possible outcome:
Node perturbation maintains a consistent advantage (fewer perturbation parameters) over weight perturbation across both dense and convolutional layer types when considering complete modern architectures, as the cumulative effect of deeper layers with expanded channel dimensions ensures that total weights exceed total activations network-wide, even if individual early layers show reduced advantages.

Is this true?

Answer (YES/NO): NO